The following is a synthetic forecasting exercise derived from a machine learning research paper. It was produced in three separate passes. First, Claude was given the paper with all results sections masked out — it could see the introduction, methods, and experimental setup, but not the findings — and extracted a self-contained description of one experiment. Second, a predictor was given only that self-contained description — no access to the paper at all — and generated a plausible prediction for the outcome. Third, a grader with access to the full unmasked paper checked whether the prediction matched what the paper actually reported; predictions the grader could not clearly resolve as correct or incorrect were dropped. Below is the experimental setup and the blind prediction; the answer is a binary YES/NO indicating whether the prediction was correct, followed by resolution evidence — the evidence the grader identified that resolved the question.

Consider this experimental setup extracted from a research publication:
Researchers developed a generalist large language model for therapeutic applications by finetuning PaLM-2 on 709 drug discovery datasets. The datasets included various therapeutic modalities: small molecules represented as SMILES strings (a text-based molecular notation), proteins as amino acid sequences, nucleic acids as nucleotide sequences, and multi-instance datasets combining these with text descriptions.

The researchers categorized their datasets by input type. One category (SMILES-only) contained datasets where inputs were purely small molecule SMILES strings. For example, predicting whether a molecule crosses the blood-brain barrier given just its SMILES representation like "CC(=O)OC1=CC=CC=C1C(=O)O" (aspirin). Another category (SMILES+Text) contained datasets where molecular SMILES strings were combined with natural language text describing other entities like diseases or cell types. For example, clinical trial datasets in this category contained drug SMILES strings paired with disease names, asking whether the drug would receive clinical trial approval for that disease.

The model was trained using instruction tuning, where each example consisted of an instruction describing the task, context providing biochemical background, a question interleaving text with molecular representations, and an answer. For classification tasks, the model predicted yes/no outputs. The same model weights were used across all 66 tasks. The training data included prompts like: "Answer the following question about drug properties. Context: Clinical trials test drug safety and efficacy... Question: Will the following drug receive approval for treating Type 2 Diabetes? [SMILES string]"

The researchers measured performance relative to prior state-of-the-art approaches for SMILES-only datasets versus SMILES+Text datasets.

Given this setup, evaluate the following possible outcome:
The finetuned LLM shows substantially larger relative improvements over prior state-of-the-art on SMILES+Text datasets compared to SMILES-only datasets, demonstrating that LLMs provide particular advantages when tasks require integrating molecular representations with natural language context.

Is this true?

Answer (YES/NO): YES